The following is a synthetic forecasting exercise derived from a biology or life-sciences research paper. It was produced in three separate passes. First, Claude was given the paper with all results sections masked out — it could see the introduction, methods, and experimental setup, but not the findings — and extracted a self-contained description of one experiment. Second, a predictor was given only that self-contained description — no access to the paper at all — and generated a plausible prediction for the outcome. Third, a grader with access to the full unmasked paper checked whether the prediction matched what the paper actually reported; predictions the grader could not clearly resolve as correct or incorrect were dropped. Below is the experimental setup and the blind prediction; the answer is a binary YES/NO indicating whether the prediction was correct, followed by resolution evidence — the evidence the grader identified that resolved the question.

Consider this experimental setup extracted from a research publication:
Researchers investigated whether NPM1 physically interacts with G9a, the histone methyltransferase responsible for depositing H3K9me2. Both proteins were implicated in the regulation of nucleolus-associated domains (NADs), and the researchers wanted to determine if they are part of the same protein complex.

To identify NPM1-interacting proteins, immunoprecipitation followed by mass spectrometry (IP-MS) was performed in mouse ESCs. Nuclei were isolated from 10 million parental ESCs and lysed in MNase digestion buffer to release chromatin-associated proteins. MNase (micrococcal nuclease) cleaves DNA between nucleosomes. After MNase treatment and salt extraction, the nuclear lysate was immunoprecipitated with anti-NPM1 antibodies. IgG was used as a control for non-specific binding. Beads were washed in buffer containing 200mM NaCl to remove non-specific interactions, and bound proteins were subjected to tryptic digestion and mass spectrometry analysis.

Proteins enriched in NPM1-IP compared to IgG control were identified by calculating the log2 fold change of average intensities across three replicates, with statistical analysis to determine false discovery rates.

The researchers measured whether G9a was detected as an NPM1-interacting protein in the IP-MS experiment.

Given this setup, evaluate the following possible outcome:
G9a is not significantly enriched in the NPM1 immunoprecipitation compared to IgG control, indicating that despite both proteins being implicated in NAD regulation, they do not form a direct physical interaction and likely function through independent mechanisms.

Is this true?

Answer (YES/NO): NO